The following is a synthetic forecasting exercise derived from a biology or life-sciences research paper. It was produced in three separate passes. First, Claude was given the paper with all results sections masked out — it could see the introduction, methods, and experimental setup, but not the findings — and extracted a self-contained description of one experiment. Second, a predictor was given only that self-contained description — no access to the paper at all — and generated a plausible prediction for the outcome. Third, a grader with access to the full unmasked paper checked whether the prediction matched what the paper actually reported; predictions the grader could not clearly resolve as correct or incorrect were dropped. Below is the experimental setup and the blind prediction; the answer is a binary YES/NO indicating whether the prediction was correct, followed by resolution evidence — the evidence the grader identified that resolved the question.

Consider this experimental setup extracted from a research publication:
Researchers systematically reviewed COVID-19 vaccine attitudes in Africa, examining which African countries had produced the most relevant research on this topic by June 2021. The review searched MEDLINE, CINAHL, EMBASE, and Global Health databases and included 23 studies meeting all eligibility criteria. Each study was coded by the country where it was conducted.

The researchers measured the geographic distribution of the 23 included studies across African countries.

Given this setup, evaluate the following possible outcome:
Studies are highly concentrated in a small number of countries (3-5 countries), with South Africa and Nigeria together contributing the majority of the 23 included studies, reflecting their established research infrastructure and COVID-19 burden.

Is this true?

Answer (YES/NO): NO